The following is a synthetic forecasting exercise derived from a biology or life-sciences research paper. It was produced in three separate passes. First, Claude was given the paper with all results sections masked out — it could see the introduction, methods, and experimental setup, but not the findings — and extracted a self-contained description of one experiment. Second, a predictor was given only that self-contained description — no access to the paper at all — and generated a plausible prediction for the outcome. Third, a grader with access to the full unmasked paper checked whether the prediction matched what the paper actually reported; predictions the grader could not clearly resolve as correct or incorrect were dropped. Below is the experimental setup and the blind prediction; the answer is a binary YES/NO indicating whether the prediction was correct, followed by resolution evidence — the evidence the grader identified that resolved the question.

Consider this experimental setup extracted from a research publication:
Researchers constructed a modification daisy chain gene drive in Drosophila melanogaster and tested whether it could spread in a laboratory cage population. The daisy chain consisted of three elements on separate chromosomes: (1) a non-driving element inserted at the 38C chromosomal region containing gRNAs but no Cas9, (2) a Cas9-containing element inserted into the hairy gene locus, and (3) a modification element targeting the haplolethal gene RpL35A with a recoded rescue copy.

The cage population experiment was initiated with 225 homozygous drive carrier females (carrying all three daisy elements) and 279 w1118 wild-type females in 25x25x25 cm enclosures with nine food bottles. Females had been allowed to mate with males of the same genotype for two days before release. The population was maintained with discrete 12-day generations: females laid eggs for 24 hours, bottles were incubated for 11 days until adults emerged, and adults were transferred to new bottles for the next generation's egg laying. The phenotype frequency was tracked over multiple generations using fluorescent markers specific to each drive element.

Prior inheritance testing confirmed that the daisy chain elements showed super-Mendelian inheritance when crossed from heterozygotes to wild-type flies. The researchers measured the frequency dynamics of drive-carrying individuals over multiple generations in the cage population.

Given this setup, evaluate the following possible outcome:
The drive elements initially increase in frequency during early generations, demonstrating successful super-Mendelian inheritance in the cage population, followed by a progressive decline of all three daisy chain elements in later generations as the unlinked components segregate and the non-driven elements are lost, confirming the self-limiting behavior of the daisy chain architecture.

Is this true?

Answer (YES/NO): NO